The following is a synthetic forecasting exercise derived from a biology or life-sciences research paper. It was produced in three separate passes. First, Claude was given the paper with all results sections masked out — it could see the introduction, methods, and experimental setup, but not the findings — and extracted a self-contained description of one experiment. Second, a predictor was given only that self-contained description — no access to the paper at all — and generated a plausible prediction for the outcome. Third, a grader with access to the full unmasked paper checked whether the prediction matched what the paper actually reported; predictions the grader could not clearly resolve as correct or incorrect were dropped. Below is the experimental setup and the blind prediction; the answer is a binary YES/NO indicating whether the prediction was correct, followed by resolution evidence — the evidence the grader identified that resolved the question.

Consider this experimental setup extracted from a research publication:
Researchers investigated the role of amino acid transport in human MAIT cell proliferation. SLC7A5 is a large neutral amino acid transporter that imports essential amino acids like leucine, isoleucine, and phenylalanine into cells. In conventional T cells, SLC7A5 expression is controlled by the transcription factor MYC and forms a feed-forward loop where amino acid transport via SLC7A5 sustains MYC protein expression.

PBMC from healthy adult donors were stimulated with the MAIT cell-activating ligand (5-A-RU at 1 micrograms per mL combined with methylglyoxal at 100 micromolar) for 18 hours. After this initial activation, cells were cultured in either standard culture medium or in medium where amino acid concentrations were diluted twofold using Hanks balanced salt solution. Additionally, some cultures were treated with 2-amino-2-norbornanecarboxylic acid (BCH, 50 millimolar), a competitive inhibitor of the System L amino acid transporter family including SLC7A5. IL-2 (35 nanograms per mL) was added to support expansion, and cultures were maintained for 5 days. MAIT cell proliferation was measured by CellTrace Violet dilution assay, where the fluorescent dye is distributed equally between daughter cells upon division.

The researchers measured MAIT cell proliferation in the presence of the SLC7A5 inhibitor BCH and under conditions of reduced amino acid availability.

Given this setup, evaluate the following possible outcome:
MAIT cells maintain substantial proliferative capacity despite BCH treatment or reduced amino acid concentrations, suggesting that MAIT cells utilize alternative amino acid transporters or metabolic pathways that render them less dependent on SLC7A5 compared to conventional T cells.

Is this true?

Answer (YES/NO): NO